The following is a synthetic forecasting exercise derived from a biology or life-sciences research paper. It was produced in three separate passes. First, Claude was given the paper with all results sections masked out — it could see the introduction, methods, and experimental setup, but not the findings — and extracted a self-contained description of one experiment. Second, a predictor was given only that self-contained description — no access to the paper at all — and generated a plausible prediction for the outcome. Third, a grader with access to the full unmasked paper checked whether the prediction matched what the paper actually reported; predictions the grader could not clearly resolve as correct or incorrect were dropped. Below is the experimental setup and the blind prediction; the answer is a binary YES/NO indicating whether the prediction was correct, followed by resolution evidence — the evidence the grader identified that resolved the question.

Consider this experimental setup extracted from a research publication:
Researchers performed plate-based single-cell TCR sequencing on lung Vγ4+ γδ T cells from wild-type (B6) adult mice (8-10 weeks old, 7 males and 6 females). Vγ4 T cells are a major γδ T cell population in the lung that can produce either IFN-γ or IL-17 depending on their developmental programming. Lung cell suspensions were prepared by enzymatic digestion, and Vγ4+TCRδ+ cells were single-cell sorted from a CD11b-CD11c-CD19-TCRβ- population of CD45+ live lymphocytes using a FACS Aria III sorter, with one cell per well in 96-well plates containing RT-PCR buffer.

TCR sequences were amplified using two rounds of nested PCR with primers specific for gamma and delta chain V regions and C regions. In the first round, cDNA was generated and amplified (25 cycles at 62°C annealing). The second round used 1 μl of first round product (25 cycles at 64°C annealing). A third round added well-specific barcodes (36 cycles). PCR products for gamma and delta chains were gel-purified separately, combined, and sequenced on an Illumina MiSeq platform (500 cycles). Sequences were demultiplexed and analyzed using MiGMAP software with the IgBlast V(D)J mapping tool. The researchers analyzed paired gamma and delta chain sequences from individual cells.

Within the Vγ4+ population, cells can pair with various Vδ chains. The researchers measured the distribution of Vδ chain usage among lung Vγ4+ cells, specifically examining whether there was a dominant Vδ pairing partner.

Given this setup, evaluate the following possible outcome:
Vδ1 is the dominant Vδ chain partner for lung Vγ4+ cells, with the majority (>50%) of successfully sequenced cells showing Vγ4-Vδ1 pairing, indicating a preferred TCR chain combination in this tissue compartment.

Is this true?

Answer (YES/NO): NO